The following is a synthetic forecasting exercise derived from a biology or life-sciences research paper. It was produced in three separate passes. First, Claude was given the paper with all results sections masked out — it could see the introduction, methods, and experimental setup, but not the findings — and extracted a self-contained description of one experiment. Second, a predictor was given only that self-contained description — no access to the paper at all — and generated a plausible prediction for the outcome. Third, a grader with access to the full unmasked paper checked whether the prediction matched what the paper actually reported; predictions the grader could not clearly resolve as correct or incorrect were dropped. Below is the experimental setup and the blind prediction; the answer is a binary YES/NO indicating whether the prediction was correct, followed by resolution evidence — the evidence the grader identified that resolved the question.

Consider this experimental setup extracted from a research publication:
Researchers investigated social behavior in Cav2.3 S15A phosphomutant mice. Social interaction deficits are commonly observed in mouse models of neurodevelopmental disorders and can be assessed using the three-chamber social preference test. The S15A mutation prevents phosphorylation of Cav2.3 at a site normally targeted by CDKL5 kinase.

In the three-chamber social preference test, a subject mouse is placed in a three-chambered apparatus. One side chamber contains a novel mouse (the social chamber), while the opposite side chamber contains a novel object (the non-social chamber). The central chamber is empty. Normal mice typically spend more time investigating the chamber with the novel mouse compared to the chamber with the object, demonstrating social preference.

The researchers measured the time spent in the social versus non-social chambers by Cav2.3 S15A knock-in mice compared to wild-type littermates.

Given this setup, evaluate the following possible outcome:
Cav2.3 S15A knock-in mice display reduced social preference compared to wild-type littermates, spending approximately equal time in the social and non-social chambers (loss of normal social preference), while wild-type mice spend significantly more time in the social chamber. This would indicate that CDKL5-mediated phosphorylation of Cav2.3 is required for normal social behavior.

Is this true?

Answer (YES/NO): NO